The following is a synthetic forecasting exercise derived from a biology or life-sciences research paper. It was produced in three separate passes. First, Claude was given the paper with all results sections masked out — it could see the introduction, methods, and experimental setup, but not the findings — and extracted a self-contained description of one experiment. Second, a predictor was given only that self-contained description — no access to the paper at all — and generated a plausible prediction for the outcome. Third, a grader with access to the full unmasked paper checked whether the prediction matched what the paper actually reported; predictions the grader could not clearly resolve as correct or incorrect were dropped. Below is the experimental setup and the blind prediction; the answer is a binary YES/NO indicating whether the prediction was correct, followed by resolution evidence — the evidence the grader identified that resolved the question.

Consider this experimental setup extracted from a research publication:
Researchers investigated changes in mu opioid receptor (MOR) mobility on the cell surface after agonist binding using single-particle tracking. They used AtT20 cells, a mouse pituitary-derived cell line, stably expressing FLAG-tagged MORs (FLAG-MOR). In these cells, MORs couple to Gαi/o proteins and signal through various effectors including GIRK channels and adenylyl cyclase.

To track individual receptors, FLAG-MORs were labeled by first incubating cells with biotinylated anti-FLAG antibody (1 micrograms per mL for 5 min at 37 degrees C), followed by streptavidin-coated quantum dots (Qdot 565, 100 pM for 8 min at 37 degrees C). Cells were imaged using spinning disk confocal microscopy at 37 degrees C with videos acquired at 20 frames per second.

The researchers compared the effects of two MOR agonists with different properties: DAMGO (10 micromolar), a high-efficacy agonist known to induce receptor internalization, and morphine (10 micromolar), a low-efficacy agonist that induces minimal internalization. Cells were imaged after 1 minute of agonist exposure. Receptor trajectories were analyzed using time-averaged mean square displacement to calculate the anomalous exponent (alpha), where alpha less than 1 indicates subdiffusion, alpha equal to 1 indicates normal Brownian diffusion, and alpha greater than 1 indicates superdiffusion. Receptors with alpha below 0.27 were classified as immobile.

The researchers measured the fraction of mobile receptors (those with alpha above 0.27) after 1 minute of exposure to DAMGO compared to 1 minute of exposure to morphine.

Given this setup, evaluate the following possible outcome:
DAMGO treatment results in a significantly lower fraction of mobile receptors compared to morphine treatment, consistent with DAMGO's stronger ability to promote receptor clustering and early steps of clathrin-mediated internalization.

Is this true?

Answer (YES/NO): NO